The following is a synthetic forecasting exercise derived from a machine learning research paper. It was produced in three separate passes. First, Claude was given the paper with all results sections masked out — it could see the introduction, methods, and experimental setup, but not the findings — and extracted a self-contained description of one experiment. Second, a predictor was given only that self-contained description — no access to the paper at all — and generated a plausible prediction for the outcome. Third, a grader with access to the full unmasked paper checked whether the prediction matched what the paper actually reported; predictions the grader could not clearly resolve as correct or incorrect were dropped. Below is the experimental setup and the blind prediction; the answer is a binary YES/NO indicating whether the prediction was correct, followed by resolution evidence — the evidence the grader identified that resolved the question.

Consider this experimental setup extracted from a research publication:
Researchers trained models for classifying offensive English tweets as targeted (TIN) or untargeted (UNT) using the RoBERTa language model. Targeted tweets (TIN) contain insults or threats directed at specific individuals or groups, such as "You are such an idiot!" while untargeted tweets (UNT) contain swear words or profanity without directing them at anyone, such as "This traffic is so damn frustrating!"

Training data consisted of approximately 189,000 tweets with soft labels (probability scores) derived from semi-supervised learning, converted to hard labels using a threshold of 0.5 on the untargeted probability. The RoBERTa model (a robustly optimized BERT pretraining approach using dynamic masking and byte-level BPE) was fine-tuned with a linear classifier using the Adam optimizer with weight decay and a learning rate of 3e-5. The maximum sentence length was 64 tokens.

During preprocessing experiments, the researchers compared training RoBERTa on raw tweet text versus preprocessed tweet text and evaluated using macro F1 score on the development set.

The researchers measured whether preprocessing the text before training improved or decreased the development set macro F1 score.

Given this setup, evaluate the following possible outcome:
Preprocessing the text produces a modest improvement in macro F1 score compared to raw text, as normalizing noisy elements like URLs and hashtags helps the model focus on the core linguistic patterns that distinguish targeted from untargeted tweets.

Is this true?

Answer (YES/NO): NO